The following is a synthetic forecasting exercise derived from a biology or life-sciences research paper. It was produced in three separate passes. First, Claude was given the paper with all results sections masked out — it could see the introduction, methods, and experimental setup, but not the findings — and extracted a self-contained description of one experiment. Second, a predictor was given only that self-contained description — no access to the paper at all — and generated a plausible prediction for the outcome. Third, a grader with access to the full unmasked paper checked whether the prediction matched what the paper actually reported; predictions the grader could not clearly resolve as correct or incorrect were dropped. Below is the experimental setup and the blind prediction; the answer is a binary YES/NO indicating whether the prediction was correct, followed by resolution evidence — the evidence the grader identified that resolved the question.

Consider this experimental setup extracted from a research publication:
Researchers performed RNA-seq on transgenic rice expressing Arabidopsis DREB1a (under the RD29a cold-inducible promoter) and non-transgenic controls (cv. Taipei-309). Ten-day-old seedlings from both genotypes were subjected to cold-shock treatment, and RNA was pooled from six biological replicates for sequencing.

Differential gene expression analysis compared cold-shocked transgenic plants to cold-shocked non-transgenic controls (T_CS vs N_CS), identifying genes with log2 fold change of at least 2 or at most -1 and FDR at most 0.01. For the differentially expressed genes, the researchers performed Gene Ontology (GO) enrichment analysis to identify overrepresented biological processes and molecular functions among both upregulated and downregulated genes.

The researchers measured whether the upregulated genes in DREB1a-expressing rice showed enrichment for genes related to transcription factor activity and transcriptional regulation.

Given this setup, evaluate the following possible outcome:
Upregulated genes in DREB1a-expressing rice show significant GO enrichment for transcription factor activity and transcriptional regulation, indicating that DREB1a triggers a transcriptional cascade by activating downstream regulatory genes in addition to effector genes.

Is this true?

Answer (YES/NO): YES